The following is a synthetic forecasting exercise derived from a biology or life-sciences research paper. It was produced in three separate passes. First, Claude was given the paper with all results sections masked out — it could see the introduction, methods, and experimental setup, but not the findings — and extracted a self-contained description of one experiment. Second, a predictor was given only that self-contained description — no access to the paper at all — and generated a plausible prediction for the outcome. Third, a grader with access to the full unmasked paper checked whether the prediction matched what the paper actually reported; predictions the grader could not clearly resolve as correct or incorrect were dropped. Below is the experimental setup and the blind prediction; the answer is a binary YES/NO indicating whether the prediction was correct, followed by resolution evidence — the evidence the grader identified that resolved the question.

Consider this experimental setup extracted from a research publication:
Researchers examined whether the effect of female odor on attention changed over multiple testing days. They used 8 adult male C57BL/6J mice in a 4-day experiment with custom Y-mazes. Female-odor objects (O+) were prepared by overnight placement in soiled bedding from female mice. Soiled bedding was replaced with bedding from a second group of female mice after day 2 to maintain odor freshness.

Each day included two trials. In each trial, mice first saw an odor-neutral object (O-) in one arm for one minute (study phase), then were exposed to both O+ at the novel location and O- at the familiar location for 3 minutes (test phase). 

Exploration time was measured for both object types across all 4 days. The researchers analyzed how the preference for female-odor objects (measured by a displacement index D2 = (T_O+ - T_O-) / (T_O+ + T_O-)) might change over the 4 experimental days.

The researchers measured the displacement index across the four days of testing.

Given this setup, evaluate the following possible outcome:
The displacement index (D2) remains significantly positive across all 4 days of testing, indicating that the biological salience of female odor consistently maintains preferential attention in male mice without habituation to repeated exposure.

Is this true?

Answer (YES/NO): YES